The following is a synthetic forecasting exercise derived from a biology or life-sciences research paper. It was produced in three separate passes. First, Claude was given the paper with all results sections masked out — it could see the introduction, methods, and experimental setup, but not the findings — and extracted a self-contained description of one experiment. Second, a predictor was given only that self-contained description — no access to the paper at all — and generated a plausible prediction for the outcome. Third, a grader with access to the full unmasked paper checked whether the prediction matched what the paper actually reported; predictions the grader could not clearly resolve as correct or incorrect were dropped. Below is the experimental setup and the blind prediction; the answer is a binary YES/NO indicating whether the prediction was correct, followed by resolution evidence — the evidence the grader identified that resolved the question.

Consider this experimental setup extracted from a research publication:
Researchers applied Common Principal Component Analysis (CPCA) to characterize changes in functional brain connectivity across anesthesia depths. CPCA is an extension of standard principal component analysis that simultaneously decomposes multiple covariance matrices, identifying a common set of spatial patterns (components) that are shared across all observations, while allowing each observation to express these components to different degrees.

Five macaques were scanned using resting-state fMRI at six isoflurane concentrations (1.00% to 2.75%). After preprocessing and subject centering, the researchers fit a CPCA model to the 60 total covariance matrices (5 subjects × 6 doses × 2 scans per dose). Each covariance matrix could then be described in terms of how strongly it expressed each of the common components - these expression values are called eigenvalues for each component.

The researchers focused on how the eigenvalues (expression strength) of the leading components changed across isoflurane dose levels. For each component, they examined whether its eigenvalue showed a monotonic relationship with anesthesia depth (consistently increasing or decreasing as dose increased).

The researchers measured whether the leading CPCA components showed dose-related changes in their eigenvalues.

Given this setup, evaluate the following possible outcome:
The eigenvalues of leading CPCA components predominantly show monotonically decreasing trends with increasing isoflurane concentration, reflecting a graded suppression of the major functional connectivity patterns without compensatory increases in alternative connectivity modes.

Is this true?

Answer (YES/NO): YES